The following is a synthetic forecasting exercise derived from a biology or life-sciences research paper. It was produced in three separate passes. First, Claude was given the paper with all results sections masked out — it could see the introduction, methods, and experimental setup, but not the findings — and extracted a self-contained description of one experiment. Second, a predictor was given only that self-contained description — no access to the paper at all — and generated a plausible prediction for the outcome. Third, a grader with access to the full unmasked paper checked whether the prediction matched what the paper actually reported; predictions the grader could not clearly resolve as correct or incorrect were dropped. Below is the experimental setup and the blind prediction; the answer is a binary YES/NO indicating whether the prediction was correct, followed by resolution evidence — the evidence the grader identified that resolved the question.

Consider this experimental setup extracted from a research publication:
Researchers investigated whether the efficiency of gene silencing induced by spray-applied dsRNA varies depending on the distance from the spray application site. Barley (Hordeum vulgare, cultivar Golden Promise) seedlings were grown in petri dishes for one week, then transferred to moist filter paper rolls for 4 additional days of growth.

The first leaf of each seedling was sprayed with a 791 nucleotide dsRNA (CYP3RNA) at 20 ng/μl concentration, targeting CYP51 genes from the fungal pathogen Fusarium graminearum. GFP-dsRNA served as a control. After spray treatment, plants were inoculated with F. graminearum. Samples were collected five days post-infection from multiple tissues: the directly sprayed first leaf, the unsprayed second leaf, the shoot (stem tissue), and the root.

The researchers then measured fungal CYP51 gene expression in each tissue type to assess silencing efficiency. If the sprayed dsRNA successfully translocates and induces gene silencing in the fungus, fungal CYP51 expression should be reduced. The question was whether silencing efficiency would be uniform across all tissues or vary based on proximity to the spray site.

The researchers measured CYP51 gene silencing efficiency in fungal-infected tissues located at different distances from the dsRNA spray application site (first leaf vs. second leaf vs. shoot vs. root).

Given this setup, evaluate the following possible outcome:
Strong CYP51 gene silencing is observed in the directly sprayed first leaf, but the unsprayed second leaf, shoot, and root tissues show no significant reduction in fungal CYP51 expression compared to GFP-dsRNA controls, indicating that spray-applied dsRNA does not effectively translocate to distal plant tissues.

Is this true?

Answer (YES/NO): NO